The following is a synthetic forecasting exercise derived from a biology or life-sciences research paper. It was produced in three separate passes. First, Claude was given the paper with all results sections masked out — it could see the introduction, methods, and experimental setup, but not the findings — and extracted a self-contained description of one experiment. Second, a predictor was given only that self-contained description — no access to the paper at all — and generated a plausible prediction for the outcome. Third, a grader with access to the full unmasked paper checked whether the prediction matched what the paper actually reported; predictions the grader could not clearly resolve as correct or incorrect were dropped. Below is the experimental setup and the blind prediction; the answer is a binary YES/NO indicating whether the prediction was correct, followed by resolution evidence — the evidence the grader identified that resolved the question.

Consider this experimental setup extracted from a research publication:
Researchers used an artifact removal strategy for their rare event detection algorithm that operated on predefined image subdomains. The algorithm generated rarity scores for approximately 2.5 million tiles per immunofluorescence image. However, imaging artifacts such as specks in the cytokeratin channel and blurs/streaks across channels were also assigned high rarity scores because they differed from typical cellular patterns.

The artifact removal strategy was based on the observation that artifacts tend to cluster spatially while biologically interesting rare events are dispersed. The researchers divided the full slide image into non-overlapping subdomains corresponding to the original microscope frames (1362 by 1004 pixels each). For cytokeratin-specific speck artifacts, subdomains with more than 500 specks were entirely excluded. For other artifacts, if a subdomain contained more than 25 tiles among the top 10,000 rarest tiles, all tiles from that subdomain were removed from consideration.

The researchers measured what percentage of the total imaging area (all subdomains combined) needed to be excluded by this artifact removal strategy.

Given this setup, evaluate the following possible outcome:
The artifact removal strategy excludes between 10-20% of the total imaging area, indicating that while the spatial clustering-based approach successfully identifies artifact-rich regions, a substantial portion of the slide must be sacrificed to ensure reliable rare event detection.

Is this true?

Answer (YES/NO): NO